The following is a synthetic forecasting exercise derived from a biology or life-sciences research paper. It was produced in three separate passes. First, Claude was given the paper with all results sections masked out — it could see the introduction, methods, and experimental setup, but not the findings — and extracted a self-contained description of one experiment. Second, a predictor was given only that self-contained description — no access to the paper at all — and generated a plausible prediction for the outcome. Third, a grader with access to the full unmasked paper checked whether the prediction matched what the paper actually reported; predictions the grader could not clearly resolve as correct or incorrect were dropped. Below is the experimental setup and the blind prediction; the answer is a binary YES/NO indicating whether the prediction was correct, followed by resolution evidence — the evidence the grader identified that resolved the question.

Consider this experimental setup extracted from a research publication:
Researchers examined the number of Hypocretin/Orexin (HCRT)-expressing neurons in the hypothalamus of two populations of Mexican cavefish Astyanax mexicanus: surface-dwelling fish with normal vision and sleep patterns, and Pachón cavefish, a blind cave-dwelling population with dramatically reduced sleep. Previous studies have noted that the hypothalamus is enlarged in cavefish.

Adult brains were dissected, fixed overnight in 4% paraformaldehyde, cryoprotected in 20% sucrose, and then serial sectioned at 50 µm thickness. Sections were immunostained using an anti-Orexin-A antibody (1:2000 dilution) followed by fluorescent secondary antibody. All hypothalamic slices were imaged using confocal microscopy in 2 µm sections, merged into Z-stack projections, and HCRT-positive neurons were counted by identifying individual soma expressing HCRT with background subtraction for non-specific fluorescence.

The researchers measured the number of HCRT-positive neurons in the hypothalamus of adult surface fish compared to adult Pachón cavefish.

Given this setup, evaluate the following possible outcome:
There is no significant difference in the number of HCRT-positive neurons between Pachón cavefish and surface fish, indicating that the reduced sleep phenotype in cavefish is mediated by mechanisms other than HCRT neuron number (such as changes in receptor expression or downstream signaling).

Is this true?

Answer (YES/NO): NO